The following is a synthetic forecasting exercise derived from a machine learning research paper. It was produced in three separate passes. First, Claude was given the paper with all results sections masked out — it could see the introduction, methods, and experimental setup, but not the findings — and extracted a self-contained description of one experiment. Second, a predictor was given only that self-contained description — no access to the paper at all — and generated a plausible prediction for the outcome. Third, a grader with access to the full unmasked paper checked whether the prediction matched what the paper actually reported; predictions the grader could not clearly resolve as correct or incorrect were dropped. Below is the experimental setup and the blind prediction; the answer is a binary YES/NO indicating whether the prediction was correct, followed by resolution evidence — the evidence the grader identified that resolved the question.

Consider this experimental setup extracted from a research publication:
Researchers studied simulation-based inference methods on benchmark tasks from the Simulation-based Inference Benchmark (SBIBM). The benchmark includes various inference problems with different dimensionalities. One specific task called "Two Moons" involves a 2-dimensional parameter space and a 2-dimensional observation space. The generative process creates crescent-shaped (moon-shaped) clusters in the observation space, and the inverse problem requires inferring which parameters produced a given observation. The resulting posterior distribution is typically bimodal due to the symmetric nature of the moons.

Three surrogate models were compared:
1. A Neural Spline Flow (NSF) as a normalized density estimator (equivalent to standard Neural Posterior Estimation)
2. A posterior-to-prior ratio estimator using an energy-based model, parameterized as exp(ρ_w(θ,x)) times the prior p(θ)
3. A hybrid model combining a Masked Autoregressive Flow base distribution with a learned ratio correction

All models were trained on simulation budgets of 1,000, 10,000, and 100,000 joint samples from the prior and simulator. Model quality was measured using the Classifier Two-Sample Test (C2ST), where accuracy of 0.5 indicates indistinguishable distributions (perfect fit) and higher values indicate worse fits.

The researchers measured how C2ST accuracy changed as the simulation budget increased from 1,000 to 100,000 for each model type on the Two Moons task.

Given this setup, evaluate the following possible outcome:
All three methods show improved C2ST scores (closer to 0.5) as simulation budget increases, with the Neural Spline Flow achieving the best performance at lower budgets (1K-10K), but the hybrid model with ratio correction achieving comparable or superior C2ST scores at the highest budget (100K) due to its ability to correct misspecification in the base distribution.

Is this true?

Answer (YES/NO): NO